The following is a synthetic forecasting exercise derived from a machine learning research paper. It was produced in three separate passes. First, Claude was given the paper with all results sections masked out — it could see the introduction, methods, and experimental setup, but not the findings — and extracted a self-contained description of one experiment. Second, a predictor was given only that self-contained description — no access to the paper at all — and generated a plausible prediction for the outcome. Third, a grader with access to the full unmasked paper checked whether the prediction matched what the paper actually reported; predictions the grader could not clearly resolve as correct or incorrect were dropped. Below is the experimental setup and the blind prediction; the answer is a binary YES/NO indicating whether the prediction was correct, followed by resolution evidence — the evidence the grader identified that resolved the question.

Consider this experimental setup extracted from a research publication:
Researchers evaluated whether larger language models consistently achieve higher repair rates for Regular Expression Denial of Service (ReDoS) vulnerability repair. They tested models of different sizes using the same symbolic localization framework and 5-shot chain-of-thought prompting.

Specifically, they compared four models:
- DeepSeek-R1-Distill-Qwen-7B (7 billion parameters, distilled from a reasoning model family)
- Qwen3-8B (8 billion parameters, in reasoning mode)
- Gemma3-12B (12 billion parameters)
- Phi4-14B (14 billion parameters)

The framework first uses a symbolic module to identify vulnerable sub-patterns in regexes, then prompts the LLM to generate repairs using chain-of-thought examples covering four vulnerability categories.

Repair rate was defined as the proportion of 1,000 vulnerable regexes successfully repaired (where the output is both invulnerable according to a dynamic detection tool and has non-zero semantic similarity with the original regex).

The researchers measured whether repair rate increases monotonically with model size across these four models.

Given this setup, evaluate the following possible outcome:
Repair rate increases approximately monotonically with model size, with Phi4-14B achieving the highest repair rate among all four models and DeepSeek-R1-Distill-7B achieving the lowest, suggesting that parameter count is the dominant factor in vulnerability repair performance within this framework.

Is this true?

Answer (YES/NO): NO